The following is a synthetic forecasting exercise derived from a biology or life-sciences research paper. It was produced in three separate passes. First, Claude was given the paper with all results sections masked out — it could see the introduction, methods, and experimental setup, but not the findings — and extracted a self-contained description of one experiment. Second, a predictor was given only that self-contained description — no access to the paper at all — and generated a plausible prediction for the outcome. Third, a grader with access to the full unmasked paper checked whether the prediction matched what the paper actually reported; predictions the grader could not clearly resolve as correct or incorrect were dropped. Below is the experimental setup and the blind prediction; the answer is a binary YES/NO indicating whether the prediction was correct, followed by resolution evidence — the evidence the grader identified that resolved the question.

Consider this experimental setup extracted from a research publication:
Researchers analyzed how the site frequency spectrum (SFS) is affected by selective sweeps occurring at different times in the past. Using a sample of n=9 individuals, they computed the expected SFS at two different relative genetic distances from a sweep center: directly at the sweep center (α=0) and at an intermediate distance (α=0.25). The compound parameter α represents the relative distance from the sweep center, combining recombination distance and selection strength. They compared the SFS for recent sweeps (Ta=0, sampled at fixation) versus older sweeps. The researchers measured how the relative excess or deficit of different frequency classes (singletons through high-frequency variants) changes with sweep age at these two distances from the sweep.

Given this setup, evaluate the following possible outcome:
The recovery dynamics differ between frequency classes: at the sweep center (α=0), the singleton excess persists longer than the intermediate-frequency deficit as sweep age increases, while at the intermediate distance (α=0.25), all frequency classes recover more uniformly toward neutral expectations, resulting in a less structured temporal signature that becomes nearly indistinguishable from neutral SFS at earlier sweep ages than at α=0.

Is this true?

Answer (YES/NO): NO